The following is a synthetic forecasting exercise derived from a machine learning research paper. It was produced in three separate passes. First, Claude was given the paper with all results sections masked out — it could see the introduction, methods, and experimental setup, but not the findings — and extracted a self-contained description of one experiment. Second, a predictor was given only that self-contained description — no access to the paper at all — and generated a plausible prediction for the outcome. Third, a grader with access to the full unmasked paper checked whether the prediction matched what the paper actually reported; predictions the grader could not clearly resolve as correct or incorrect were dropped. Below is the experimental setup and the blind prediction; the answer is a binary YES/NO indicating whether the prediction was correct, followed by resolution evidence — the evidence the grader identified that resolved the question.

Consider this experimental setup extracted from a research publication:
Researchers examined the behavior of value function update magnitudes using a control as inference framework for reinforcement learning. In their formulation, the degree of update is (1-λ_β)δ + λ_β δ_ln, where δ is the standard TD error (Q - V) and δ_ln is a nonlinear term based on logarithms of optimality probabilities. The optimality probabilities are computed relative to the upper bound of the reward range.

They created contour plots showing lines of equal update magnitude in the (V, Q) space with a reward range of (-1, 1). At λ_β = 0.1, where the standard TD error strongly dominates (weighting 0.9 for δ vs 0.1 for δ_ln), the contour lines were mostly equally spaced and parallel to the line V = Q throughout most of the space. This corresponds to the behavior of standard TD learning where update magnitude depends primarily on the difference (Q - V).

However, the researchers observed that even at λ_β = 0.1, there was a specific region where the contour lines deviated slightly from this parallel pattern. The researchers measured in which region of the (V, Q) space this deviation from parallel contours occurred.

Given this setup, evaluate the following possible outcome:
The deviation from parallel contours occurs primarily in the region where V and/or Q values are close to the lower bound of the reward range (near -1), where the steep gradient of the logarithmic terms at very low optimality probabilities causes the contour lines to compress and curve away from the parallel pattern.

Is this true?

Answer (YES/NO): NO